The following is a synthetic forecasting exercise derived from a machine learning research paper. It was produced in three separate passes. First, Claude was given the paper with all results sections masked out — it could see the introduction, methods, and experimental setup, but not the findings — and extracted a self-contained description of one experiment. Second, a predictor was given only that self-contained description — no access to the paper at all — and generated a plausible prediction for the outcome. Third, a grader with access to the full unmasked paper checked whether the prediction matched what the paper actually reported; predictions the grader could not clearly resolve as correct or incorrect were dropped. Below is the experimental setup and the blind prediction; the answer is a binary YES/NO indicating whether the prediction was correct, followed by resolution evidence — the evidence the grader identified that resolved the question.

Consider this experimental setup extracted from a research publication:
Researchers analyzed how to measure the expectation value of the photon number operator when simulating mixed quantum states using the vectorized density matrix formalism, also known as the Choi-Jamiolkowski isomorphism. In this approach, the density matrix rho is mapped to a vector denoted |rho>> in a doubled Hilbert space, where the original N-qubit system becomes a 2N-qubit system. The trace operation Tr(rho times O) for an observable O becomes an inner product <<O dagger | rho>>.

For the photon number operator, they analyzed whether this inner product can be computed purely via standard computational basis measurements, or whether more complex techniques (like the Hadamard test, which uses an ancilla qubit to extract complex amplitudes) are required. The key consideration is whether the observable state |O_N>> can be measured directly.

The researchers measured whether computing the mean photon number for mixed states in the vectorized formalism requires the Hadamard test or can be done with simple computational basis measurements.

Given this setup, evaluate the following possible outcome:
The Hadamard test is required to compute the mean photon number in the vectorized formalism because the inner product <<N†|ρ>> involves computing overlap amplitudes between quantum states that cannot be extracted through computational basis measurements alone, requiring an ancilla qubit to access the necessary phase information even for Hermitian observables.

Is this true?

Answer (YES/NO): YES